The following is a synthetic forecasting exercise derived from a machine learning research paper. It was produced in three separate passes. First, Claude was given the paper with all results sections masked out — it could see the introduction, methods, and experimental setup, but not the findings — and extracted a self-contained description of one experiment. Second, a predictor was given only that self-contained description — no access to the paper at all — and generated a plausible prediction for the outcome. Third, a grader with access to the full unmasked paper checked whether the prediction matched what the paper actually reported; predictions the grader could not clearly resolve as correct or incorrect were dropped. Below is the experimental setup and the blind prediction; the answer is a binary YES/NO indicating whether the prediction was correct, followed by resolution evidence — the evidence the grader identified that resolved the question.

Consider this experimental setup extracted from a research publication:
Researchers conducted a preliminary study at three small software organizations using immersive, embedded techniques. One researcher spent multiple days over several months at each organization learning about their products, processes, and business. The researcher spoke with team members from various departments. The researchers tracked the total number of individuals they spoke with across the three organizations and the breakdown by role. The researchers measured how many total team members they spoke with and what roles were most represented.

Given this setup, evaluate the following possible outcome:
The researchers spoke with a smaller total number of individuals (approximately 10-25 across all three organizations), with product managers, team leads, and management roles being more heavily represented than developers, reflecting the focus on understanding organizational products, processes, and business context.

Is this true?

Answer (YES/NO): NO